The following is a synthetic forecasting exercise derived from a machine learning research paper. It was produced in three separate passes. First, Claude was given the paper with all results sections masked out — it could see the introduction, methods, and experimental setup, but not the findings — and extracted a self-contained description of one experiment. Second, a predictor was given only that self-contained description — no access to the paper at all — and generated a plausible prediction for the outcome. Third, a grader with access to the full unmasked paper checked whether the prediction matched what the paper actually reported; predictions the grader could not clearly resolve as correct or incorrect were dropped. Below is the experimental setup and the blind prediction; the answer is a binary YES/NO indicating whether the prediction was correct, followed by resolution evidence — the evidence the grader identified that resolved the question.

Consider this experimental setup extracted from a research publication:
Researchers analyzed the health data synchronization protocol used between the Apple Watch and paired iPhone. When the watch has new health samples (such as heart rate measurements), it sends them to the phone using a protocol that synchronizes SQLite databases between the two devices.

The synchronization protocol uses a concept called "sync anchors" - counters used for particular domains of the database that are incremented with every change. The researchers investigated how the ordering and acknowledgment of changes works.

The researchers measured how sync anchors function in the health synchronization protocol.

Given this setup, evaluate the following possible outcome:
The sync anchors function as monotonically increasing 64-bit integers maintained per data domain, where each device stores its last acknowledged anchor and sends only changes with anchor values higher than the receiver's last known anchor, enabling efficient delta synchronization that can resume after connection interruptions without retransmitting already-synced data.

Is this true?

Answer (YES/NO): NO